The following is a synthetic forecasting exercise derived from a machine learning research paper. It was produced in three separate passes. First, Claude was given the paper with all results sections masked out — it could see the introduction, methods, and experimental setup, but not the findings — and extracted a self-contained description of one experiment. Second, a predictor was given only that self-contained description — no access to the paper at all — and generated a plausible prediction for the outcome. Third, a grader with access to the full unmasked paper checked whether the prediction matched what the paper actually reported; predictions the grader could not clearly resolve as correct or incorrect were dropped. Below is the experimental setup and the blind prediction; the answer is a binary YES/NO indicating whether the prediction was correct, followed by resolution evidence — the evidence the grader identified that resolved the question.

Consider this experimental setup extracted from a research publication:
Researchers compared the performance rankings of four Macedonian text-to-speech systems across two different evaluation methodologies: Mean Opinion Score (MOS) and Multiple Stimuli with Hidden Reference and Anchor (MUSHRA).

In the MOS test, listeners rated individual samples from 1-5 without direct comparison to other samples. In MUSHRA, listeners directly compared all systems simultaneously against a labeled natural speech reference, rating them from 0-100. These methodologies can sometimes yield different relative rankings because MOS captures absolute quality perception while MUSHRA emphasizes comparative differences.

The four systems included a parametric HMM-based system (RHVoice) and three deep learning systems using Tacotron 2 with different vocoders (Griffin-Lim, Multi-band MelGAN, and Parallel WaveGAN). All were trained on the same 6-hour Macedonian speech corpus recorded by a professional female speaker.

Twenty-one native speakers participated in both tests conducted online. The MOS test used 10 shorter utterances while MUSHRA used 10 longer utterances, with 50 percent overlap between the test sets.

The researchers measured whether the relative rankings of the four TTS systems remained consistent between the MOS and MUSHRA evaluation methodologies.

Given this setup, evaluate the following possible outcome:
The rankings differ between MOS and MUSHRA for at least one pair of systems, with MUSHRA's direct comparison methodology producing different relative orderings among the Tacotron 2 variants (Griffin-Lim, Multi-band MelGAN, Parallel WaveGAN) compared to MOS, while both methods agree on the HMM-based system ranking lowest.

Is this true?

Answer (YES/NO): NO